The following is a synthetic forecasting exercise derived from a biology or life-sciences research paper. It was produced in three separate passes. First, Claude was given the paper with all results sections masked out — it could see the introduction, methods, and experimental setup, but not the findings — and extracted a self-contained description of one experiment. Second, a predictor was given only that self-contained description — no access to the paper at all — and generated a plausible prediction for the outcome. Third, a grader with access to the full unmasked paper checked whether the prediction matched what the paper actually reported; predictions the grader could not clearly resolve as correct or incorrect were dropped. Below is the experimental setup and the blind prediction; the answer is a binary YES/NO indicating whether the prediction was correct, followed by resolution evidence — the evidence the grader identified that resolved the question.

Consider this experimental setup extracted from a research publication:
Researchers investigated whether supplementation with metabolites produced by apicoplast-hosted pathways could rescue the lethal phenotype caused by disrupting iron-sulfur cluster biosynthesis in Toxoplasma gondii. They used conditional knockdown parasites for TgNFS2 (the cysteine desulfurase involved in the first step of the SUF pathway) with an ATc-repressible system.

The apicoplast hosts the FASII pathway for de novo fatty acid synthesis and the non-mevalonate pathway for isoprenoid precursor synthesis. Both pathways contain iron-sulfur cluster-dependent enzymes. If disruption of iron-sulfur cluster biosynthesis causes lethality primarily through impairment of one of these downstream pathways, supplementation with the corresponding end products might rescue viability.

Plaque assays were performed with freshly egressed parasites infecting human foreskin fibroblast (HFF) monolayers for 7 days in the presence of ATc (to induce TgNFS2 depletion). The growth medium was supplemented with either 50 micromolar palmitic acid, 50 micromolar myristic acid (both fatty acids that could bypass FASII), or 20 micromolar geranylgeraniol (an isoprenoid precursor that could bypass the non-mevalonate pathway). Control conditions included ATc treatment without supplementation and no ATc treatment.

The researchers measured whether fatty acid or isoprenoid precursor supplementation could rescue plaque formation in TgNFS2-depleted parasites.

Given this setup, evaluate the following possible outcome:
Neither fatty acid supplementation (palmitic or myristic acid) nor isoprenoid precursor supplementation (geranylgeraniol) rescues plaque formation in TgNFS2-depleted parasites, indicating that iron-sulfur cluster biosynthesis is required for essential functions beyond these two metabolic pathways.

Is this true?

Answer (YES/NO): NO